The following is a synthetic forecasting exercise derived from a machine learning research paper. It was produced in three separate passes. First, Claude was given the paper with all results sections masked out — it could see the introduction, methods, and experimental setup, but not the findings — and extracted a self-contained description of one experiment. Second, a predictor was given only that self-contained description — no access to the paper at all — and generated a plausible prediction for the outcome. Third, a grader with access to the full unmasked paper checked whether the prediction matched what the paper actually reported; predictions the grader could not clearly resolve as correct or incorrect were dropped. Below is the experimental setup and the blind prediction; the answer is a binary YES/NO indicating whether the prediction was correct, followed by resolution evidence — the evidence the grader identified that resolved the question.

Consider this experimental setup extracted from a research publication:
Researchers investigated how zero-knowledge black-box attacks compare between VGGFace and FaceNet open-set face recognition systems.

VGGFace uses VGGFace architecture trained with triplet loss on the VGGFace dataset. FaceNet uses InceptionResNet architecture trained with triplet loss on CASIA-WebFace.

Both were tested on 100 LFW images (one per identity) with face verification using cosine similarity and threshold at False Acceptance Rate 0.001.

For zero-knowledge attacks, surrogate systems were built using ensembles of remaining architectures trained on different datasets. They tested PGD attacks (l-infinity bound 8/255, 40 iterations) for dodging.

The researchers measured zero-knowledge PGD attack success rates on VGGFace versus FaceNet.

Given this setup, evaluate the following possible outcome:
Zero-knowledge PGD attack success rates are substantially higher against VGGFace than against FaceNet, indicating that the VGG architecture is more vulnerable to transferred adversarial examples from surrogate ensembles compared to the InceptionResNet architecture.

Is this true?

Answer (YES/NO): NO